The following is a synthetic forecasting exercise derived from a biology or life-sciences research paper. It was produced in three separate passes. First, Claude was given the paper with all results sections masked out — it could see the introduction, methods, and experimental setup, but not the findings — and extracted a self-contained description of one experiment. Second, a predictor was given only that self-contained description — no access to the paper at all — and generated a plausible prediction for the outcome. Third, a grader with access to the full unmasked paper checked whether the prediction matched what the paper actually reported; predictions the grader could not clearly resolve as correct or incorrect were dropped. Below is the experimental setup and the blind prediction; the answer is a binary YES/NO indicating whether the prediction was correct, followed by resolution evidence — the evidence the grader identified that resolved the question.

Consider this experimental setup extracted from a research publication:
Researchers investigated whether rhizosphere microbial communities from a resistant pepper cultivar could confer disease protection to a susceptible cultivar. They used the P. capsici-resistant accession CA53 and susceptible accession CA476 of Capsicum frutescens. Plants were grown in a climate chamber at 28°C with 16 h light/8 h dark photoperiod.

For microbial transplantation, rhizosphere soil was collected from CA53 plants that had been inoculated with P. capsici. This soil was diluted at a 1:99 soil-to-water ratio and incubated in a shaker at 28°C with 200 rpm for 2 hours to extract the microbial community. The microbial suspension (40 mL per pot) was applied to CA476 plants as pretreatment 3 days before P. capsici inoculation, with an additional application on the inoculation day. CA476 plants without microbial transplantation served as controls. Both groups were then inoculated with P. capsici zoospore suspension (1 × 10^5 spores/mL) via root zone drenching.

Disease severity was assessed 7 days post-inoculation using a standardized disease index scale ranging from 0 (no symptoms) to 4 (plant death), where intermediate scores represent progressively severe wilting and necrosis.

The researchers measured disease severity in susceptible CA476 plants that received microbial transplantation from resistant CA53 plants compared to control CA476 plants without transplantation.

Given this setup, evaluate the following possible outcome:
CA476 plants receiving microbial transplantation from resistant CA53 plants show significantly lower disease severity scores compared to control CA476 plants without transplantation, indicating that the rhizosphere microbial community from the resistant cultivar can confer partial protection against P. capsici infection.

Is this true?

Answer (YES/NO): YES